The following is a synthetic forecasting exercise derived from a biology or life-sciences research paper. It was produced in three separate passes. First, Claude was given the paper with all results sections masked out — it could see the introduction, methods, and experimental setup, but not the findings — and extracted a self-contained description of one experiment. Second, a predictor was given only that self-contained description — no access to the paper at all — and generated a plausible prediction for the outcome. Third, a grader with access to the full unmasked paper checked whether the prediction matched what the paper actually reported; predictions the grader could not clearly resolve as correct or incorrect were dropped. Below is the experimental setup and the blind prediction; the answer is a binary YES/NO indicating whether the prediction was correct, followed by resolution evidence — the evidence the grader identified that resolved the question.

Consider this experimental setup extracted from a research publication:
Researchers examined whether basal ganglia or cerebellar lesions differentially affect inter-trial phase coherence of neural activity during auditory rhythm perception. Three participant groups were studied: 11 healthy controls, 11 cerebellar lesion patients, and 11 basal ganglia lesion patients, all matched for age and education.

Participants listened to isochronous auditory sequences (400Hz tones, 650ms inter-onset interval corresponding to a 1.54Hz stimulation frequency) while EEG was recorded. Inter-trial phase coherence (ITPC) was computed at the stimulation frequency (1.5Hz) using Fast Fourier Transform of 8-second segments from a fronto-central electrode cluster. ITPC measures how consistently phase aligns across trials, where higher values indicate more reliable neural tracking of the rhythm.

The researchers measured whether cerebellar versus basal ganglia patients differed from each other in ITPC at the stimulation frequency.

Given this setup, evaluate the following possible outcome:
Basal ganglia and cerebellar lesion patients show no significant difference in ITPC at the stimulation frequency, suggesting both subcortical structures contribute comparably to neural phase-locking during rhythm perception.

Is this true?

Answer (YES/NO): YES